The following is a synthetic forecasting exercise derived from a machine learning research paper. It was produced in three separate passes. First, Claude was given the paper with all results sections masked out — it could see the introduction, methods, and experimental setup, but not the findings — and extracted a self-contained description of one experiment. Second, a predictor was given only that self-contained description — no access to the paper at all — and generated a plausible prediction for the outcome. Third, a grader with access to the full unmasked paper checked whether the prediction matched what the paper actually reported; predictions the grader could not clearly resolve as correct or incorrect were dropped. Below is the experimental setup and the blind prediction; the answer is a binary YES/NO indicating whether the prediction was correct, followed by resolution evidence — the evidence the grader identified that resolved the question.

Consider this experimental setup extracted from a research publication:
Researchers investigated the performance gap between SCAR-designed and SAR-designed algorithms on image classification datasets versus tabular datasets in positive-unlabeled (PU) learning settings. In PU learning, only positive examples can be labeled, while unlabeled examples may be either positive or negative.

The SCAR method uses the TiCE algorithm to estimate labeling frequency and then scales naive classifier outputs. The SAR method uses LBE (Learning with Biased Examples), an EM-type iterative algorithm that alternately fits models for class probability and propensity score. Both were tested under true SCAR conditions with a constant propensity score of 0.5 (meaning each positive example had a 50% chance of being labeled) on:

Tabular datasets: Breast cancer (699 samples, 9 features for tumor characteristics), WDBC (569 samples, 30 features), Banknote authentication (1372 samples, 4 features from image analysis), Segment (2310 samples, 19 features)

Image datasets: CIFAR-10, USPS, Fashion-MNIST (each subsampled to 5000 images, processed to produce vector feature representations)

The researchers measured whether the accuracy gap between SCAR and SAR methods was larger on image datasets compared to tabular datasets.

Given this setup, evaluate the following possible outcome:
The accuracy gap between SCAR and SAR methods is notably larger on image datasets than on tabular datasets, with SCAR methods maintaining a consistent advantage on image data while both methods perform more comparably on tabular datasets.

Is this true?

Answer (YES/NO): YES